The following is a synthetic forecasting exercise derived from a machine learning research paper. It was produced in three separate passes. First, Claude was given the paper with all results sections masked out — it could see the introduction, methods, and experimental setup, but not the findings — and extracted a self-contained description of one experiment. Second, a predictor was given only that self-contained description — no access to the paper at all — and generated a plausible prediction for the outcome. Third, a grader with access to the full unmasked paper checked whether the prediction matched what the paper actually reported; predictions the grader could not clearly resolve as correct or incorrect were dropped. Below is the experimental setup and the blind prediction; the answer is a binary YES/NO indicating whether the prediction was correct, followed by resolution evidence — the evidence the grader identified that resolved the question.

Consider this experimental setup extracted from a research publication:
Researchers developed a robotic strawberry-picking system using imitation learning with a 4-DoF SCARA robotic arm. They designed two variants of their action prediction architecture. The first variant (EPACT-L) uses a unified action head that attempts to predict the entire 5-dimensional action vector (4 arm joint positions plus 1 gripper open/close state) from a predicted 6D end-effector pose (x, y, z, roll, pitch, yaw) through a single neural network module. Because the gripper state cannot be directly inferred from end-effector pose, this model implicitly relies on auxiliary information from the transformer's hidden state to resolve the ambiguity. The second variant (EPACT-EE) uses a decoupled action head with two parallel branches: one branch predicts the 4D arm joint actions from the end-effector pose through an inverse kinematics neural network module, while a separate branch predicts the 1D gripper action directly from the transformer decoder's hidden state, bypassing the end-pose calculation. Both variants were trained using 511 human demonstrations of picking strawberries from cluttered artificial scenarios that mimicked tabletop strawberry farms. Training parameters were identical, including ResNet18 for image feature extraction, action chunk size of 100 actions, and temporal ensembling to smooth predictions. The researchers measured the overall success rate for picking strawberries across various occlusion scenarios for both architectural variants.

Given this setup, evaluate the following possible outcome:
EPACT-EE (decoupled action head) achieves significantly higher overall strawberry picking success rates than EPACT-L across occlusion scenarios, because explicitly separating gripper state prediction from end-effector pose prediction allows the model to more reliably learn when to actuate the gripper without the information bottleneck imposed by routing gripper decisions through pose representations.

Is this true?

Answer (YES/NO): NO